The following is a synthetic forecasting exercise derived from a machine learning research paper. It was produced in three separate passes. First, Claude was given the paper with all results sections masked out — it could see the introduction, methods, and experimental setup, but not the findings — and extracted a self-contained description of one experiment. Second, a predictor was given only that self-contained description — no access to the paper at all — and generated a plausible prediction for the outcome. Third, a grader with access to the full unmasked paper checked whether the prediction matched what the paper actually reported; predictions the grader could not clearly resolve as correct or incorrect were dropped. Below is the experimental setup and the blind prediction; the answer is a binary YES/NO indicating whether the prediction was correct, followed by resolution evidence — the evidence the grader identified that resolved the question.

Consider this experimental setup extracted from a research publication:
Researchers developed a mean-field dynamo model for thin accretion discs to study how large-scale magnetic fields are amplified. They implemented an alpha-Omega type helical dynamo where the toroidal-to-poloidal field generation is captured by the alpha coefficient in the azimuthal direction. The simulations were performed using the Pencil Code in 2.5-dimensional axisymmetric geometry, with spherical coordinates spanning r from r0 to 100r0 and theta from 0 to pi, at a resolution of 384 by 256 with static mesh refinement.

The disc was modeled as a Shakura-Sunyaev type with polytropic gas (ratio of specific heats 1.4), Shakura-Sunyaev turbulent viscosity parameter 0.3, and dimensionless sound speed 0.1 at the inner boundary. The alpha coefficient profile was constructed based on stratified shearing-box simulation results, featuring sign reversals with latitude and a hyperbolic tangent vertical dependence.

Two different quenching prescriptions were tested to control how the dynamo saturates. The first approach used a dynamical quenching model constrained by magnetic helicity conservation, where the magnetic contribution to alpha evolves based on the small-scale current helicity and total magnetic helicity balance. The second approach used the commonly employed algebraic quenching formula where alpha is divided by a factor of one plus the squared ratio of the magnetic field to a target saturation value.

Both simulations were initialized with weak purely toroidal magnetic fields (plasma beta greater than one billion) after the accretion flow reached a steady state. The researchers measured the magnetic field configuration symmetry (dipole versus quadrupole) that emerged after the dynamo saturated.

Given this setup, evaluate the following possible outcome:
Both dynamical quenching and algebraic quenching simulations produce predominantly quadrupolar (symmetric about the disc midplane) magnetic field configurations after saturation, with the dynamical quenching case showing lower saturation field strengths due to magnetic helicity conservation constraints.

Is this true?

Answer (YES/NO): NO